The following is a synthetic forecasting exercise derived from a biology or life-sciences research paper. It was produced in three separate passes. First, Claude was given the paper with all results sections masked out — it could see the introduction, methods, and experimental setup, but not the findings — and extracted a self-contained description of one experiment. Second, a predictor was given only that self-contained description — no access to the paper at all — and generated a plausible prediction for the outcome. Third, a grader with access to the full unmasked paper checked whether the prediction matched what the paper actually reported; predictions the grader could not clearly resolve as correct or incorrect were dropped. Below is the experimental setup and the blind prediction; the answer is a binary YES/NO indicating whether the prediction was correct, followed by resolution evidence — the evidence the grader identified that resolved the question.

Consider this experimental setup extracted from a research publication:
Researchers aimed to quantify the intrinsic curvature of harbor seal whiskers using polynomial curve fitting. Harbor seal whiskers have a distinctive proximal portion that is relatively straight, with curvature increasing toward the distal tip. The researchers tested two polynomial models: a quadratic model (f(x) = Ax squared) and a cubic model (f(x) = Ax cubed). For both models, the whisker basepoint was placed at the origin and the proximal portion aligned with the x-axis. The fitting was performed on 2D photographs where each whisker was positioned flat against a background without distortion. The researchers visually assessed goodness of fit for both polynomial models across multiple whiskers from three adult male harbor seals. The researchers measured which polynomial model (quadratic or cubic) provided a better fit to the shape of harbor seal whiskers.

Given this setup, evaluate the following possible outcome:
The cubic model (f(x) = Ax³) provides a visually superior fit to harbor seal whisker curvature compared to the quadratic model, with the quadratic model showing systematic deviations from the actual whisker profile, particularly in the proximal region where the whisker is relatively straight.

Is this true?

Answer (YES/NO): YES